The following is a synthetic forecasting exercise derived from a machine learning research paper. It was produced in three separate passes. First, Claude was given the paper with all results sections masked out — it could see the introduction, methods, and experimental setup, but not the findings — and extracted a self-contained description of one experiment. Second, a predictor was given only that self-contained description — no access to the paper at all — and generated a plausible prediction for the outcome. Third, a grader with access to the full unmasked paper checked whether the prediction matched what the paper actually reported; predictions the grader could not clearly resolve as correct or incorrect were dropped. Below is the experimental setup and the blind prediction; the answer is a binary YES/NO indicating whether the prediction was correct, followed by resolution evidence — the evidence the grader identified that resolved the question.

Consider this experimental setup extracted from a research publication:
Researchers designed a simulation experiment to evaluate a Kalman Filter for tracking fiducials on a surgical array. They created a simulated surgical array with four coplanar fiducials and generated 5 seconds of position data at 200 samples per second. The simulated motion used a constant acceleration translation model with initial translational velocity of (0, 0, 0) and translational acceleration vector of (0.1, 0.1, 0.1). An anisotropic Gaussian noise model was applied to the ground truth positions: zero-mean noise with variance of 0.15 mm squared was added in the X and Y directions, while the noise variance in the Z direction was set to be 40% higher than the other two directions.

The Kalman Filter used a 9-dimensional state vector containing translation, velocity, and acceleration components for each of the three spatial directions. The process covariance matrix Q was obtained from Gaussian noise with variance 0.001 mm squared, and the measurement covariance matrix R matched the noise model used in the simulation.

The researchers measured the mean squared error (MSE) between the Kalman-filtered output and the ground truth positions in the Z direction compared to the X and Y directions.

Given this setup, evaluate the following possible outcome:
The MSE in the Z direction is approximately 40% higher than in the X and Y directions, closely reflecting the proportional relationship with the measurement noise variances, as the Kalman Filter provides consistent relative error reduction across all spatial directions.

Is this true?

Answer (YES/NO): NO